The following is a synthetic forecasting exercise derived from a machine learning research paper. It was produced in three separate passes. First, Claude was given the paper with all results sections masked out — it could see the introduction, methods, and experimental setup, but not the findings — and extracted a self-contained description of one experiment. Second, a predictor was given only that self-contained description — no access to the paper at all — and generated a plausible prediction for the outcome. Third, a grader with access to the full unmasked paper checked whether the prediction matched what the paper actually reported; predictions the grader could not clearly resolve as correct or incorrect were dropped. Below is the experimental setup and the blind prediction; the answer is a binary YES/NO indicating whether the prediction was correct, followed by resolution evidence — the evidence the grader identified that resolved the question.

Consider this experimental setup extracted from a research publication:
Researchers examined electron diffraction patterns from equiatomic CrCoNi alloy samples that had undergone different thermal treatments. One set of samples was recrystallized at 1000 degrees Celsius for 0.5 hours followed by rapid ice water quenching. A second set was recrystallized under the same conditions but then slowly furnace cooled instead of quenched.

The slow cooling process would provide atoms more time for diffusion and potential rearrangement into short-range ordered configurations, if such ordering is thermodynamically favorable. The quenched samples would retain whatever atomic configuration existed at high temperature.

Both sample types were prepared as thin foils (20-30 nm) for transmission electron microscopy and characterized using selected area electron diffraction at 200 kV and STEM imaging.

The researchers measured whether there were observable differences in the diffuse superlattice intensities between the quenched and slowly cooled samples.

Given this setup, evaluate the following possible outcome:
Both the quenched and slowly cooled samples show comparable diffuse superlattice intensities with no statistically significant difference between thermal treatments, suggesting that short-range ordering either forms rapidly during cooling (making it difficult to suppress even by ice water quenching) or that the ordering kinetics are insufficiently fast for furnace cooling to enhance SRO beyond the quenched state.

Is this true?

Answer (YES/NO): YES